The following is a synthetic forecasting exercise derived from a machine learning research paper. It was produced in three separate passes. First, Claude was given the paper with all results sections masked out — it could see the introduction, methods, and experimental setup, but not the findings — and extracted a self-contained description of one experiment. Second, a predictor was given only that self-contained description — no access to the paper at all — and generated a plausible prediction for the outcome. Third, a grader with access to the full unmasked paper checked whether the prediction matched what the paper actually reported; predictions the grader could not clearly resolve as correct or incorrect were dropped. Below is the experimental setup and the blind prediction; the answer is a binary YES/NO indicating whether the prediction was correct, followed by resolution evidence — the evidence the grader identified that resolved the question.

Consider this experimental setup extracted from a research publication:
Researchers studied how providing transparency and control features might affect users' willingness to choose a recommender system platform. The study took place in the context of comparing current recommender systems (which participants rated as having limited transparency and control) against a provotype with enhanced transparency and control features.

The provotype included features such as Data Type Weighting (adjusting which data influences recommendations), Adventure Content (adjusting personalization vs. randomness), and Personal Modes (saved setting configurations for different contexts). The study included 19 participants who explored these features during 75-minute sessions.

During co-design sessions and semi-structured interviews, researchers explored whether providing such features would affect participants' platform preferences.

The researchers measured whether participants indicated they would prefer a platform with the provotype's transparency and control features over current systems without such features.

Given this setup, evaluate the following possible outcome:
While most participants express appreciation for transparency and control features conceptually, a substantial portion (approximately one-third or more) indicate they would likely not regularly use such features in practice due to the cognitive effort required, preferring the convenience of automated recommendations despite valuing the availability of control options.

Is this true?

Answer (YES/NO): NO